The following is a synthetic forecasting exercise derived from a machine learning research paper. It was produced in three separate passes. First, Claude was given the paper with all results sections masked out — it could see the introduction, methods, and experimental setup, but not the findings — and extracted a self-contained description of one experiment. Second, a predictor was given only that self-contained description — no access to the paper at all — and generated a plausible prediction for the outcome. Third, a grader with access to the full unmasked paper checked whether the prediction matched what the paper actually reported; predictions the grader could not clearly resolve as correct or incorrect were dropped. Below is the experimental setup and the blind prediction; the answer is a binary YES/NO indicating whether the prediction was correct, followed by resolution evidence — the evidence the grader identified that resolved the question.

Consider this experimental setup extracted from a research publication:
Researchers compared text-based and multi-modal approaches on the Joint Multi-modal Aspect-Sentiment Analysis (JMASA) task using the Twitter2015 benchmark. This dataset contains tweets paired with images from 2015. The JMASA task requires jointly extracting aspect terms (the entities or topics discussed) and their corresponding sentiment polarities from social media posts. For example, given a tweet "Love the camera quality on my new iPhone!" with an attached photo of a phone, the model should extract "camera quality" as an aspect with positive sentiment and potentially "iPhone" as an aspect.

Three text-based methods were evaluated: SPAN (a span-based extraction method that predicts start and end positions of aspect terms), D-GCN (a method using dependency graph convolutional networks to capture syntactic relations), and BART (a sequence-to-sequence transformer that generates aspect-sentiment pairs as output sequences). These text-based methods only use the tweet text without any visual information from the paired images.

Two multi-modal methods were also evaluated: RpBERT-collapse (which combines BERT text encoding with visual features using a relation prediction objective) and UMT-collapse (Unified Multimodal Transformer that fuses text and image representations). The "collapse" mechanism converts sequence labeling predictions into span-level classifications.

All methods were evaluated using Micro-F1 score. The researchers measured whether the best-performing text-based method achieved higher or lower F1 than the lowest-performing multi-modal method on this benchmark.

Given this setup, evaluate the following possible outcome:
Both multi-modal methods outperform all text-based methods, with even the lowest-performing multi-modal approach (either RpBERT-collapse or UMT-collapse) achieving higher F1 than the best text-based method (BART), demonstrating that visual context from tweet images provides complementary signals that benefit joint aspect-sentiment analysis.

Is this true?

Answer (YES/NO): NO